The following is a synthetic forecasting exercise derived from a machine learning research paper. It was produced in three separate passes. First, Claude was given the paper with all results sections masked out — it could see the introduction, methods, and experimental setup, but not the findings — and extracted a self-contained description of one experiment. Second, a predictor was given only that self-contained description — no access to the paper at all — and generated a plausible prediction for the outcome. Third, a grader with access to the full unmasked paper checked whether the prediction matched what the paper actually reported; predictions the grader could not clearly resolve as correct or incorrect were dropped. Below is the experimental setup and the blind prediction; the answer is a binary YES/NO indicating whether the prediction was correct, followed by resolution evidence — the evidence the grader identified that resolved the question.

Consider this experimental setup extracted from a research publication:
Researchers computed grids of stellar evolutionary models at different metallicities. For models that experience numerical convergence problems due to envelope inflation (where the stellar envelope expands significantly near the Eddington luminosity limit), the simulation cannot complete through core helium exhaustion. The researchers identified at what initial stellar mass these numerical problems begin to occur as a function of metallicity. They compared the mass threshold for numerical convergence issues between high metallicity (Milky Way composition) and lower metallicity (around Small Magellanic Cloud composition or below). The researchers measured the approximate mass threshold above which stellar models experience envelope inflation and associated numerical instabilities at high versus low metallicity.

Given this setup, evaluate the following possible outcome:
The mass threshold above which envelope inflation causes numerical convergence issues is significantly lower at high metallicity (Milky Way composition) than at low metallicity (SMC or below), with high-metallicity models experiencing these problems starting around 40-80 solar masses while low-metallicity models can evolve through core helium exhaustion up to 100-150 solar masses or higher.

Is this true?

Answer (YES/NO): YES